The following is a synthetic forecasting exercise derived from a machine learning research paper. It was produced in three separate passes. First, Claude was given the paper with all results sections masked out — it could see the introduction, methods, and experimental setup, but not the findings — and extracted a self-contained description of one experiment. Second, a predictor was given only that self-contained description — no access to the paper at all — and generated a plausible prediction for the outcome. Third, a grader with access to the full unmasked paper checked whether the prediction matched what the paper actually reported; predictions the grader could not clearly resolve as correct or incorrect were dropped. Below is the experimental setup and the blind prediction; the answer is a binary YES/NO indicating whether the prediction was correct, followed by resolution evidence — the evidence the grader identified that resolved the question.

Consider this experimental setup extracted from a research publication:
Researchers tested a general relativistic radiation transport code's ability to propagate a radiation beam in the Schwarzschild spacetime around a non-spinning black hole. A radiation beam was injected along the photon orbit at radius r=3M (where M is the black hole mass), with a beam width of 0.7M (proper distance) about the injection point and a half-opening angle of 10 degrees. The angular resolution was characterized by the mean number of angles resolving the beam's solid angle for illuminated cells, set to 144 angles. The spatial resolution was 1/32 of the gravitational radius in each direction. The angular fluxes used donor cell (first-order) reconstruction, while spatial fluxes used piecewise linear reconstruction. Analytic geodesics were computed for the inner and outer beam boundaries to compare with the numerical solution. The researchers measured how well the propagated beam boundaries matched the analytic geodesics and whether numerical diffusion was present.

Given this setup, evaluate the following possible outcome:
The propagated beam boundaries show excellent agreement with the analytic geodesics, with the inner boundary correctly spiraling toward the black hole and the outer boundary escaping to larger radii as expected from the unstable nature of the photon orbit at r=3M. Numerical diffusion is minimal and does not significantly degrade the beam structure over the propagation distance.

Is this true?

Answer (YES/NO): NO